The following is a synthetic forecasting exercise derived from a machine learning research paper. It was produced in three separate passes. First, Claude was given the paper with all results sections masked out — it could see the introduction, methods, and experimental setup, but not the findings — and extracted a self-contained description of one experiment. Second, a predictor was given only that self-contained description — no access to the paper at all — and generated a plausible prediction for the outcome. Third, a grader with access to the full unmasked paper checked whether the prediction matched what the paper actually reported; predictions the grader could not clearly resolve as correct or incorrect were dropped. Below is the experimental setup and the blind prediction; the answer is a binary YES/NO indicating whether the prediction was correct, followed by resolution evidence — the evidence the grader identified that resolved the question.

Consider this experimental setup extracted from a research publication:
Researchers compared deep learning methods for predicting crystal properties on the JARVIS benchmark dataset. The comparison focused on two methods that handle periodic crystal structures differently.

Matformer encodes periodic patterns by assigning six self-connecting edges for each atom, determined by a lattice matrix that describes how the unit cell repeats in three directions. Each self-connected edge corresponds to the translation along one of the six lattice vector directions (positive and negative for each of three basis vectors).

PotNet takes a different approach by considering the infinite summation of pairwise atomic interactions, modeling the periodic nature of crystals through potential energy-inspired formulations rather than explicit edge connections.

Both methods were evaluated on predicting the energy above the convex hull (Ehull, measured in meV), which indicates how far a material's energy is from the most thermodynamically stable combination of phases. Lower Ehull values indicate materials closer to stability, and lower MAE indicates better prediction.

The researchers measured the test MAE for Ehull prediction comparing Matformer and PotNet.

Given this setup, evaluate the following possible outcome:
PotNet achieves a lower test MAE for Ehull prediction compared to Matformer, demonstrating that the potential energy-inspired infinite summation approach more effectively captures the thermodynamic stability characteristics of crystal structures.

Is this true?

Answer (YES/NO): YES